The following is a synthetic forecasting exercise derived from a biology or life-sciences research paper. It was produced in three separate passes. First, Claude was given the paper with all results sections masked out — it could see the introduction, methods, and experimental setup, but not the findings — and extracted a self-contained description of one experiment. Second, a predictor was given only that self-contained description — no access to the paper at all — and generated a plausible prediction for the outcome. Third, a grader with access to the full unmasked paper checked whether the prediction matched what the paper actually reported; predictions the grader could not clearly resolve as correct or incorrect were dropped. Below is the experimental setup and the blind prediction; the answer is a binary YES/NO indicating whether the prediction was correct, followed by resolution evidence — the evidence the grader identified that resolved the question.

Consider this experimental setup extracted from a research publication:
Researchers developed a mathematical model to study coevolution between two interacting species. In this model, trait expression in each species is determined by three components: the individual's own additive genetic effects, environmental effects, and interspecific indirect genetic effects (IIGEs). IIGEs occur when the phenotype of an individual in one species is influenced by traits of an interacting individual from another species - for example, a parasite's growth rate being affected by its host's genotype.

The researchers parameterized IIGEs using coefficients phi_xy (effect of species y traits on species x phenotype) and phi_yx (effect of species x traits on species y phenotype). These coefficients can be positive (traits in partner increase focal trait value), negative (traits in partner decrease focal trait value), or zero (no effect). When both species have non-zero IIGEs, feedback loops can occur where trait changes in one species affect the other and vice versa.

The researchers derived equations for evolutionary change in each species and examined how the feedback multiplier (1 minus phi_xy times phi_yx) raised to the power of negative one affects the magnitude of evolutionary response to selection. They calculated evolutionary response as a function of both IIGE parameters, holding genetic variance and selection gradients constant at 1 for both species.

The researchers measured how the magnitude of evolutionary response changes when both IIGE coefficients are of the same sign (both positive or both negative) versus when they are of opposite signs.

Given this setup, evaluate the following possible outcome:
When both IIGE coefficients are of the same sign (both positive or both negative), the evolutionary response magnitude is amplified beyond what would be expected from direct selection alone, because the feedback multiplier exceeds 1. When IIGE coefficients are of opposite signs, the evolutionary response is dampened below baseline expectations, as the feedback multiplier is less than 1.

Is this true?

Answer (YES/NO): YES